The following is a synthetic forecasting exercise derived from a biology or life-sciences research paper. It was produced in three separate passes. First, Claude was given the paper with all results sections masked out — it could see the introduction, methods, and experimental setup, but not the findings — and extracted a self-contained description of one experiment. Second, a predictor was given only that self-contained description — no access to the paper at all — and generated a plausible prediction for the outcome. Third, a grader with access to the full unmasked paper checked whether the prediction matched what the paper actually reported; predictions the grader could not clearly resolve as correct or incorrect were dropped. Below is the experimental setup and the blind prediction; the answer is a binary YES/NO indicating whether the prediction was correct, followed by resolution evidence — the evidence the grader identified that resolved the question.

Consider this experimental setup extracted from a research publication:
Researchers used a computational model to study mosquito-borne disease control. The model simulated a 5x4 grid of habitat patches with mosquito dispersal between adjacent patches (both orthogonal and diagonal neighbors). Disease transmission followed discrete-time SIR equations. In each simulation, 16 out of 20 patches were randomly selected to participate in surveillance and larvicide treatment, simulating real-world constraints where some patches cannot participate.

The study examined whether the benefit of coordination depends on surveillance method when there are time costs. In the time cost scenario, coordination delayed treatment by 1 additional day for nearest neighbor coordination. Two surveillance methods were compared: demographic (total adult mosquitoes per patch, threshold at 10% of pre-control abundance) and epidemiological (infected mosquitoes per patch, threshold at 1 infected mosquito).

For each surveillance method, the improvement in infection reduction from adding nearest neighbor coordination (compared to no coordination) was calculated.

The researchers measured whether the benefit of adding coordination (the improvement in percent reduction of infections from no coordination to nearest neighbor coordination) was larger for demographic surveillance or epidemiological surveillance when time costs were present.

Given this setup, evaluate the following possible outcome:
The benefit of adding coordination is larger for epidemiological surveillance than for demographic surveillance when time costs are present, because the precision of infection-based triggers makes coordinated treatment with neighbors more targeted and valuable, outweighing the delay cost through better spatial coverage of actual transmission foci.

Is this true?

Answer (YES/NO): YES